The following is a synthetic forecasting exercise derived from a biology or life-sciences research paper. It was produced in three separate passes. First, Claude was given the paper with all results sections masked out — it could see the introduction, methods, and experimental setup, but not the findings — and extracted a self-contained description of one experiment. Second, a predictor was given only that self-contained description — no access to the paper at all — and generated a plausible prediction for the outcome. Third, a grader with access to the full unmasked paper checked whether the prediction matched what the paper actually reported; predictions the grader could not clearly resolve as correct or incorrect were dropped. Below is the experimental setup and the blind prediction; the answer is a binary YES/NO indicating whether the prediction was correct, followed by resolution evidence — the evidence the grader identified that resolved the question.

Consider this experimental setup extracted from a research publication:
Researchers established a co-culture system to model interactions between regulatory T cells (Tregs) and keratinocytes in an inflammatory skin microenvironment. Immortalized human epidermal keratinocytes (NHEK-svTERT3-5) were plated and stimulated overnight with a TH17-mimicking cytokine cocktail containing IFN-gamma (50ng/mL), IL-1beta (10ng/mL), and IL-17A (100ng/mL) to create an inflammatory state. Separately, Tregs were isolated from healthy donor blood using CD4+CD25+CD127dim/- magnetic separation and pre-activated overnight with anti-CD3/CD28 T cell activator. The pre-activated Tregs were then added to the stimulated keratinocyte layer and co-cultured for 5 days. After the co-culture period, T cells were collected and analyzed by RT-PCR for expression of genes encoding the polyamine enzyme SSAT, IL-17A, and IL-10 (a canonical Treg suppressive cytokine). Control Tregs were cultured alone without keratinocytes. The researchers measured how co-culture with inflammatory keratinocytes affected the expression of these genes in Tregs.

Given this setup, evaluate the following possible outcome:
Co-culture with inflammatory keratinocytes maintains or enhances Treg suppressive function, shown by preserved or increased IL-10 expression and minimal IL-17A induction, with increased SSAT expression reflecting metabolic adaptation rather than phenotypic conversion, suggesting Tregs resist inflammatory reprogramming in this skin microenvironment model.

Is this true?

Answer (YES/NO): NO